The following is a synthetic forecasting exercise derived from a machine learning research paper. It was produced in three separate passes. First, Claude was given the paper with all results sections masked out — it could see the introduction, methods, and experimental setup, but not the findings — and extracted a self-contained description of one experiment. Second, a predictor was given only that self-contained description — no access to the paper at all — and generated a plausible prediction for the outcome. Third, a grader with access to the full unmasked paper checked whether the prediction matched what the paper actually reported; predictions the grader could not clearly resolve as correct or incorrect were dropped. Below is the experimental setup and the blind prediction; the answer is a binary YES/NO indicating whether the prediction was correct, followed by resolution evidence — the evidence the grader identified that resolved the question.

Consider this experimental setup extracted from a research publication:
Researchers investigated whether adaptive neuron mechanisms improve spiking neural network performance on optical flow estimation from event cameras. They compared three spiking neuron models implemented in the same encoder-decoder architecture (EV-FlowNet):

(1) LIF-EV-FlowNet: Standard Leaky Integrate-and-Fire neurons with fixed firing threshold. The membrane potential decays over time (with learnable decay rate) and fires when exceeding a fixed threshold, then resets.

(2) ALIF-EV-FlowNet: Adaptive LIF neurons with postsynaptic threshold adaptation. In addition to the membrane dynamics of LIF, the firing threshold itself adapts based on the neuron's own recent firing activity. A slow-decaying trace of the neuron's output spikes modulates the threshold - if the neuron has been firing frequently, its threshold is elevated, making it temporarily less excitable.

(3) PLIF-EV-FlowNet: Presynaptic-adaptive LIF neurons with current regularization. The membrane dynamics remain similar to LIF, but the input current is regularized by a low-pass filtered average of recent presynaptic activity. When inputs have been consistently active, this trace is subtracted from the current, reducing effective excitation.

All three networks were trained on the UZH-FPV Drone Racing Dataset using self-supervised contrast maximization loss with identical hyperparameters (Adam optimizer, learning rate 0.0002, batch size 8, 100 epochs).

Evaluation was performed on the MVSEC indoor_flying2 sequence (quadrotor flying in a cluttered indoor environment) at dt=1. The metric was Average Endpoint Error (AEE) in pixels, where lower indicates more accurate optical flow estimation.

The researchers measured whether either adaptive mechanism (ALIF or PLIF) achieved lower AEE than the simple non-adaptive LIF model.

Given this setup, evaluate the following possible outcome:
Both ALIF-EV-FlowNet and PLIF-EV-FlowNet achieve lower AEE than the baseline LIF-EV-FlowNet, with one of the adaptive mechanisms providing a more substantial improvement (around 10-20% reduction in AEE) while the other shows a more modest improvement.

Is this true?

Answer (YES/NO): NO